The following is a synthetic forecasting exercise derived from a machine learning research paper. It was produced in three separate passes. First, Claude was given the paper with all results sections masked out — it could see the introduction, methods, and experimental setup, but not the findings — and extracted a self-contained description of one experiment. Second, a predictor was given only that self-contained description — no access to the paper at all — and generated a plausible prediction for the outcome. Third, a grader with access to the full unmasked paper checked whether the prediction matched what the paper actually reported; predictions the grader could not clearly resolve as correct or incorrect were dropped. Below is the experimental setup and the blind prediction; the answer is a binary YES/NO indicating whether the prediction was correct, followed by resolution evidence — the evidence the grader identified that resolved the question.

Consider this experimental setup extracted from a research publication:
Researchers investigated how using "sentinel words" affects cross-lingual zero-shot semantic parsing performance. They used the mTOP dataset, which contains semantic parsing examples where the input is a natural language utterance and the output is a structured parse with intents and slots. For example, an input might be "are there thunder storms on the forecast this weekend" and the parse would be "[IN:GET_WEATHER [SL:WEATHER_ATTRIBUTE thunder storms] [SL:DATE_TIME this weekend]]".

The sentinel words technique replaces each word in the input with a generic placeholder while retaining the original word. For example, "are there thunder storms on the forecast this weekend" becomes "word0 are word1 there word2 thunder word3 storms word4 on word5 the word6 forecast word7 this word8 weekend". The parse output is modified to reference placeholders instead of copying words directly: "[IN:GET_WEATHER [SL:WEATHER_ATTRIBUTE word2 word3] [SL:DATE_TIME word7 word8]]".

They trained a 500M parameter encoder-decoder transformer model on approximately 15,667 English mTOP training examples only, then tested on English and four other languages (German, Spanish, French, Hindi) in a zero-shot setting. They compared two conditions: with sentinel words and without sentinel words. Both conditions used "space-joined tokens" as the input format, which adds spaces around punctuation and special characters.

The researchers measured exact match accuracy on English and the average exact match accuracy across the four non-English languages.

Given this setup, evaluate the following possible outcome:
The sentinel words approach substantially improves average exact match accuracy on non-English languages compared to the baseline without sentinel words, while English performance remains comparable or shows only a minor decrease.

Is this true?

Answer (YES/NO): YES